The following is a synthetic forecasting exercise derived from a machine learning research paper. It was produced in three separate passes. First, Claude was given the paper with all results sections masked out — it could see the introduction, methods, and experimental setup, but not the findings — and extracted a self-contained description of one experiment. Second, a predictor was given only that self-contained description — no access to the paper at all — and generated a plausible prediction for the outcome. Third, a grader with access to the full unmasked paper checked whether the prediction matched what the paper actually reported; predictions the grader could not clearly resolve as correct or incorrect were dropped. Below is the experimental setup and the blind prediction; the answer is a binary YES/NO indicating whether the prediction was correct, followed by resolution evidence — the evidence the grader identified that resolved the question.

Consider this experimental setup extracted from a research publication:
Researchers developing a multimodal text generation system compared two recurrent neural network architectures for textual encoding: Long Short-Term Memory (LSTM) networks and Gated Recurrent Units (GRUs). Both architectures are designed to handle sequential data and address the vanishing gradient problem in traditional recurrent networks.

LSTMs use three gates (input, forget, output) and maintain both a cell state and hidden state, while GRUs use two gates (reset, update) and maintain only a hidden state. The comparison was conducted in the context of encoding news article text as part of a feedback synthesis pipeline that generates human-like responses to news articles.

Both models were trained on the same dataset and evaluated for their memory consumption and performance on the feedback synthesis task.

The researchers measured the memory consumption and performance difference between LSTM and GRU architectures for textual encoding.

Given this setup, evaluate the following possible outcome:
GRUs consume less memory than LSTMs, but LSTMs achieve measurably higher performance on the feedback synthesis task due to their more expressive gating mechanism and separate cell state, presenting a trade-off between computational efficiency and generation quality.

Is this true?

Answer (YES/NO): NO